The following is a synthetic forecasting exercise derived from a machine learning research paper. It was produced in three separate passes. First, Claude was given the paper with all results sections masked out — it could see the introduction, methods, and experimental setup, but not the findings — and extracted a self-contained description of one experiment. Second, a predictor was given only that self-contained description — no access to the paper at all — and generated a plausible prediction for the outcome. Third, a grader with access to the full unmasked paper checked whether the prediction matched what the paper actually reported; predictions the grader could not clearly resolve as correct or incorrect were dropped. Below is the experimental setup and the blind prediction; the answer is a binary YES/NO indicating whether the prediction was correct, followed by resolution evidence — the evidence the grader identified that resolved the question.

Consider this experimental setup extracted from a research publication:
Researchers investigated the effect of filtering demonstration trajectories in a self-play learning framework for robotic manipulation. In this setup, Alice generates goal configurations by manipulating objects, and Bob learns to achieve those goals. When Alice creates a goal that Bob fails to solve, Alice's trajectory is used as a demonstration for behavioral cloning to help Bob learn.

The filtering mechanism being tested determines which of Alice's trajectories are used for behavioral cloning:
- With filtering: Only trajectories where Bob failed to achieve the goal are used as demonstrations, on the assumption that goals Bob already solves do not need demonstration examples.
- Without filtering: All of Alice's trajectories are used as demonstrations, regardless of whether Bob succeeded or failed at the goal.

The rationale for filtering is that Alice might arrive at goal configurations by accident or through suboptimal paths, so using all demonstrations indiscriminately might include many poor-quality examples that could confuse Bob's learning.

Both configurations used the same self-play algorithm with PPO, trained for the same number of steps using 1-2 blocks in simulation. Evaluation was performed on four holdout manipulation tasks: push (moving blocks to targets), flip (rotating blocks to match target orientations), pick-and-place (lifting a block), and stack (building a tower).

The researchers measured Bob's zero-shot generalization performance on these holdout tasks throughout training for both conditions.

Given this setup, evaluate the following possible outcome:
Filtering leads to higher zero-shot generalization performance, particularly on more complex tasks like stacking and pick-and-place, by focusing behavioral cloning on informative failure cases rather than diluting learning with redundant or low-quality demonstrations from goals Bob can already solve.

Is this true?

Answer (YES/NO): NO